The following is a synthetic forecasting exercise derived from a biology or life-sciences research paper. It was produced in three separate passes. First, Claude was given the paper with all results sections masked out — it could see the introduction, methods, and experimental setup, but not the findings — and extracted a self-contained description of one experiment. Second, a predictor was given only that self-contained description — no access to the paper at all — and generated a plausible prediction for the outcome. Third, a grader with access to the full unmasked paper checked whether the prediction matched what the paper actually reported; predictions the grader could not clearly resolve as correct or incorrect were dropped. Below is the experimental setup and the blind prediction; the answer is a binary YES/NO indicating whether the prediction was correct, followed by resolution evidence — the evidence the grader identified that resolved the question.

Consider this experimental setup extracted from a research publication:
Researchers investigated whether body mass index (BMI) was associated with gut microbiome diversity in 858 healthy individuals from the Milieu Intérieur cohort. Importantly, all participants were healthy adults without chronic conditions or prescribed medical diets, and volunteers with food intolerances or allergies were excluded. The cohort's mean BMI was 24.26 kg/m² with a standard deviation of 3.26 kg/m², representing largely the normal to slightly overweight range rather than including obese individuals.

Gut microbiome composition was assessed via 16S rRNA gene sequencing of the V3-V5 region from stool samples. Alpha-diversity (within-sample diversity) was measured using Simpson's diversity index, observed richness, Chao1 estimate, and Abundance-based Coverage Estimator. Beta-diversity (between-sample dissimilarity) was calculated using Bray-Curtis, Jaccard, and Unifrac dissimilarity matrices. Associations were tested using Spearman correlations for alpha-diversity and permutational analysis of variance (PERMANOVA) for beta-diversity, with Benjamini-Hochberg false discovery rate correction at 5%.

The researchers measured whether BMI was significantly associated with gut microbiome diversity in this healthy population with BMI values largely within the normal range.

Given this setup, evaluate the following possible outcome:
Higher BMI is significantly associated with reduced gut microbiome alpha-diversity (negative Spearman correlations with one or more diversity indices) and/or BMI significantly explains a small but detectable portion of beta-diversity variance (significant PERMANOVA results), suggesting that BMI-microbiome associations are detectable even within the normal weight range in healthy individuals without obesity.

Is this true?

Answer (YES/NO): NO